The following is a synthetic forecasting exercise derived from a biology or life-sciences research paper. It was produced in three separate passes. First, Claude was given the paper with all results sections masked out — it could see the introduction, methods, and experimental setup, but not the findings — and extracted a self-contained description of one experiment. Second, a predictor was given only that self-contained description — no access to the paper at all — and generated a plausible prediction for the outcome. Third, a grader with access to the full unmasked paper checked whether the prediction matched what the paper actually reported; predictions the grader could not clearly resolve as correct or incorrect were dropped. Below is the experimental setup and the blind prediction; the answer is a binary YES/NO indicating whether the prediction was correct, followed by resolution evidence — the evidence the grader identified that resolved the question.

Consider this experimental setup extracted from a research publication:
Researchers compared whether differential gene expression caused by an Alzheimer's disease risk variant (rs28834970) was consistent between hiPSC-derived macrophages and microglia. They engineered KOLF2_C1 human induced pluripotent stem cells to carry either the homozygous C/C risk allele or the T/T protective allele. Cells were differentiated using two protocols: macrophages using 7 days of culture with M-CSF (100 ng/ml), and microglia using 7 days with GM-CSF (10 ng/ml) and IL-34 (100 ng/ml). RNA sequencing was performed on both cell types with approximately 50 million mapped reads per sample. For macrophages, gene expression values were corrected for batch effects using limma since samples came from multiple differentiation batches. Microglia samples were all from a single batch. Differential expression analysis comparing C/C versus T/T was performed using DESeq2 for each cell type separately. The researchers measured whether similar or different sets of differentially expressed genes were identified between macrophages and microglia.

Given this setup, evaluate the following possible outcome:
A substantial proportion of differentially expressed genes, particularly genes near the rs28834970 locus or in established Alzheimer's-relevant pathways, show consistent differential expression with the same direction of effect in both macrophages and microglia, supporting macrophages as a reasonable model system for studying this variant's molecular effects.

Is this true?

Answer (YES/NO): YES